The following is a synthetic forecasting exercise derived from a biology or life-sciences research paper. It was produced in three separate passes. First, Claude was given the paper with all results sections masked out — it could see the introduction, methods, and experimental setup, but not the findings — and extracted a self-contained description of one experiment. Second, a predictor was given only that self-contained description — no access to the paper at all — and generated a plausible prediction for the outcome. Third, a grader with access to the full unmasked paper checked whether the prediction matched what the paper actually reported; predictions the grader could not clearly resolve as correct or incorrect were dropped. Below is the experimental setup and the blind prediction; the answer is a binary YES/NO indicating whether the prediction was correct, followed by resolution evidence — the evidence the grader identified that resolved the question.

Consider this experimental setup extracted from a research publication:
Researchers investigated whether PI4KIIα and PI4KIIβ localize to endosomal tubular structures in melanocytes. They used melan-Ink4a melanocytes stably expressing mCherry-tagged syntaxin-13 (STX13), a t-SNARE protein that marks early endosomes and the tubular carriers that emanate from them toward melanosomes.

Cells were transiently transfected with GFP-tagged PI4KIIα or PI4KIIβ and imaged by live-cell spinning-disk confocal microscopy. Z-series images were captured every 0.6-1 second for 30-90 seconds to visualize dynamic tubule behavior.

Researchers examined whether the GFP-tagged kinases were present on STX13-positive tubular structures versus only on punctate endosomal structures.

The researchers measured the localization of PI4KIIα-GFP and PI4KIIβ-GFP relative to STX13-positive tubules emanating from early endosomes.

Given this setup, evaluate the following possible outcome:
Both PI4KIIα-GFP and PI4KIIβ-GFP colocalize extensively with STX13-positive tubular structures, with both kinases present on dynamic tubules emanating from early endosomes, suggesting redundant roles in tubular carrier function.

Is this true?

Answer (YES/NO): NO